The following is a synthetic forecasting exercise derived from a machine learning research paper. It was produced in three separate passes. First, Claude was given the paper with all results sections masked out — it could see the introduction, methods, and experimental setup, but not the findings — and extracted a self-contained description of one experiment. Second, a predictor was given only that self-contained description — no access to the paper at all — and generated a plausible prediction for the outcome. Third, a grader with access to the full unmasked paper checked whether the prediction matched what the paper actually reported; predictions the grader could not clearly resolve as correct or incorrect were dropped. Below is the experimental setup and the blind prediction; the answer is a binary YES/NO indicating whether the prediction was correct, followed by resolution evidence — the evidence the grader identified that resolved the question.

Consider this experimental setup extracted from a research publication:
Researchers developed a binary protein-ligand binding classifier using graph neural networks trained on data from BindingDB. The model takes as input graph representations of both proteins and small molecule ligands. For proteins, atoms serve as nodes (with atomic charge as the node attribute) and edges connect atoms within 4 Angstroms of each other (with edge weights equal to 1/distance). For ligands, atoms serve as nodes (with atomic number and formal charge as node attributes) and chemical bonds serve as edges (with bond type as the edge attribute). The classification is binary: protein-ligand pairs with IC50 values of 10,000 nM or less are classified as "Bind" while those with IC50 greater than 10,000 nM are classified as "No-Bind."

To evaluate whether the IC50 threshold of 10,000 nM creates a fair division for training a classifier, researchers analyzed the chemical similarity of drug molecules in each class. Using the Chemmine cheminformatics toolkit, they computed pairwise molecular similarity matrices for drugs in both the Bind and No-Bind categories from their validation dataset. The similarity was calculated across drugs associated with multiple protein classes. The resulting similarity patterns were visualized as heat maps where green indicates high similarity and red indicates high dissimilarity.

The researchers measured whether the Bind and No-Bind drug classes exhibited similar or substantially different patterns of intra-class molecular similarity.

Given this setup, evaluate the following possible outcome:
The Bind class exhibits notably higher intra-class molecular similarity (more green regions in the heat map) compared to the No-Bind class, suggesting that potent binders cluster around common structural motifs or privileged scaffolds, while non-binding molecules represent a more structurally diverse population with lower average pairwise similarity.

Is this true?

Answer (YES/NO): NO